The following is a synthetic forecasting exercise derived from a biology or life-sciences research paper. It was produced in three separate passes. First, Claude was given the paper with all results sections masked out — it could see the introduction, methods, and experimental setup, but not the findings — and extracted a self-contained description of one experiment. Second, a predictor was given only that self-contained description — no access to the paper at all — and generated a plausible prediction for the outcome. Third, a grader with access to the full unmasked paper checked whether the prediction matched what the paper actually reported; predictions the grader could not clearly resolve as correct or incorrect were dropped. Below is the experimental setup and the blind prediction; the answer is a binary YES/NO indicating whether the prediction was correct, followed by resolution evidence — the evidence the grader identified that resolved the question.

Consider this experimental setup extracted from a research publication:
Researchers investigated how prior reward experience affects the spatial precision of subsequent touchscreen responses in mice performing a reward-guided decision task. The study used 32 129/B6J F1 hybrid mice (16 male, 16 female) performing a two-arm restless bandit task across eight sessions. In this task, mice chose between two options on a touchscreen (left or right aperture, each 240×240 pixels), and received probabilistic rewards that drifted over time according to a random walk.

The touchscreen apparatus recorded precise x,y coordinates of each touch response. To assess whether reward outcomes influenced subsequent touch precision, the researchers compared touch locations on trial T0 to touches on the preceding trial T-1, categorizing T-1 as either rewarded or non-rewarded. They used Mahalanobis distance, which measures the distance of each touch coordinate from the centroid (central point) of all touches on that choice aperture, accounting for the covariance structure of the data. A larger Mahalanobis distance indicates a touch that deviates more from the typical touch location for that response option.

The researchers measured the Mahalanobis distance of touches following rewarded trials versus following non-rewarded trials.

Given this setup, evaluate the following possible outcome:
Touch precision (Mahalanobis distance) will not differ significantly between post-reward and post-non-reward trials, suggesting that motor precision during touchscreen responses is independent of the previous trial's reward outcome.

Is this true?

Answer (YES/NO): NO